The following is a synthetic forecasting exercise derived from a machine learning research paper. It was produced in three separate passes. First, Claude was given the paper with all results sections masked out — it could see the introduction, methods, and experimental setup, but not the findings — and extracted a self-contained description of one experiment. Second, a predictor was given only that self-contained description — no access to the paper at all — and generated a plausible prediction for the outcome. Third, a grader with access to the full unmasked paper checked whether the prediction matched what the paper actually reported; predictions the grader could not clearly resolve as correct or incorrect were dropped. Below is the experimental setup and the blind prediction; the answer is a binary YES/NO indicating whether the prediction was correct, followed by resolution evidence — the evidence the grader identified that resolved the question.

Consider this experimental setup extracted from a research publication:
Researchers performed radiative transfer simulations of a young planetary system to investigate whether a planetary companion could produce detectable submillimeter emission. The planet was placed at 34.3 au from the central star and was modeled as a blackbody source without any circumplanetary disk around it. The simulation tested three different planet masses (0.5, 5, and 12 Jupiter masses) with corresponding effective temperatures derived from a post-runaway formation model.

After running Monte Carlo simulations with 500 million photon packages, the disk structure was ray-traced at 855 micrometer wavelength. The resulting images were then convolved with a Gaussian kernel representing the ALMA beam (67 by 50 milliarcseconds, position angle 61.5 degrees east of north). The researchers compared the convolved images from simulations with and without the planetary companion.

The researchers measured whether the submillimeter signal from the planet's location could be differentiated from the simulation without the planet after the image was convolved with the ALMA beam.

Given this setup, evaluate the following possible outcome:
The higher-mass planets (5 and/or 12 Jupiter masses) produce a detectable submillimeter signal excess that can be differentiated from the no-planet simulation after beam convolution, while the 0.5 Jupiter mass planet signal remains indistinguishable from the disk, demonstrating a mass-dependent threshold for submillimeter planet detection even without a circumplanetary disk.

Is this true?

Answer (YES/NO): NO